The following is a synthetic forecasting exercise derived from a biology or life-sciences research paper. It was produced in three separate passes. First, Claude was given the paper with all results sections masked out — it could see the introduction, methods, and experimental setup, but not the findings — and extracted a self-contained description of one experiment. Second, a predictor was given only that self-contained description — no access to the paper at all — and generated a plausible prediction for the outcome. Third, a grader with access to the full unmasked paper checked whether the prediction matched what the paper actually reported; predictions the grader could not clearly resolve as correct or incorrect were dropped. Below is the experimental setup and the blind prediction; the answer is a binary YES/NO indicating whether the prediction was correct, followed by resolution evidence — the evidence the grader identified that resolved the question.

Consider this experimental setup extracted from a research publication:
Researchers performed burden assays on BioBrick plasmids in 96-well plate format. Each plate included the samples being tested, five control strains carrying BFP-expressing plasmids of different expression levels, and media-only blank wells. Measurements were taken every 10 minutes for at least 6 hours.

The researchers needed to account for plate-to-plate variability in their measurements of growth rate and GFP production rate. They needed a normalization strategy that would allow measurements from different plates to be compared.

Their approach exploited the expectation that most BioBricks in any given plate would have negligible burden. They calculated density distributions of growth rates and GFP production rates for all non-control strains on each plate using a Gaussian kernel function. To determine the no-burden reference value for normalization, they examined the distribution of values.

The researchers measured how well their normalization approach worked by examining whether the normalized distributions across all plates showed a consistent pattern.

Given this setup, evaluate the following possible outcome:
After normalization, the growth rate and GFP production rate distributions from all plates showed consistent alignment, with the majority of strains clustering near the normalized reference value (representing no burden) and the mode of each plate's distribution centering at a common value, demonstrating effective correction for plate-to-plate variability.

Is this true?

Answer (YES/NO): YES